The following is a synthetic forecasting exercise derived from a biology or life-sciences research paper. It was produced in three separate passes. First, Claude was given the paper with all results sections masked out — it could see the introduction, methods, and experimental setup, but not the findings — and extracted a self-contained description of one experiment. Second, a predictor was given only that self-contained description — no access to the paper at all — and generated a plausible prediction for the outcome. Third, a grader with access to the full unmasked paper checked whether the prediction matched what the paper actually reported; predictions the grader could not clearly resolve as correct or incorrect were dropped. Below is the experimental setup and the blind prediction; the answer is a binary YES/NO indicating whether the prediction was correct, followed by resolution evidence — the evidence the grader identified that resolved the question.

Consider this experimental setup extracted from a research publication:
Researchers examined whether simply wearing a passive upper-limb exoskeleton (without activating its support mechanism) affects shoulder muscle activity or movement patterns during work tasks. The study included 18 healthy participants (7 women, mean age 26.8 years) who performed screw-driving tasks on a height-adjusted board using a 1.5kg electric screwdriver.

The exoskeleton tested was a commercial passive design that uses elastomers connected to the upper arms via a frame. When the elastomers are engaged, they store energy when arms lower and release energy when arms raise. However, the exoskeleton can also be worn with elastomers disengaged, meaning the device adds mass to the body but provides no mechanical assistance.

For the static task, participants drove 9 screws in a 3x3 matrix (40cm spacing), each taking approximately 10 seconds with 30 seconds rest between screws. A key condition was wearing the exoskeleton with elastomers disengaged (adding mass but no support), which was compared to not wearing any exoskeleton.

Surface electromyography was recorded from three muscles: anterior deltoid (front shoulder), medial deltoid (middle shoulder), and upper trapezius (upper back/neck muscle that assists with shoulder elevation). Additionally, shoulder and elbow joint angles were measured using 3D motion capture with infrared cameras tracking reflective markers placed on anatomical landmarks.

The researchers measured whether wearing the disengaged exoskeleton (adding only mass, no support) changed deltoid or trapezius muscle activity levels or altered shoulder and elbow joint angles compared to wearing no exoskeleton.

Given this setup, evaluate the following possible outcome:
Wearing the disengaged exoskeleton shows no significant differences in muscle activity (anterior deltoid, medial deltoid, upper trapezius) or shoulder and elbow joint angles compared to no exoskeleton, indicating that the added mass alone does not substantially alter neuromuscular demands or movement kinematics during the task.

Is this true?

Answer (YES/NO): NO